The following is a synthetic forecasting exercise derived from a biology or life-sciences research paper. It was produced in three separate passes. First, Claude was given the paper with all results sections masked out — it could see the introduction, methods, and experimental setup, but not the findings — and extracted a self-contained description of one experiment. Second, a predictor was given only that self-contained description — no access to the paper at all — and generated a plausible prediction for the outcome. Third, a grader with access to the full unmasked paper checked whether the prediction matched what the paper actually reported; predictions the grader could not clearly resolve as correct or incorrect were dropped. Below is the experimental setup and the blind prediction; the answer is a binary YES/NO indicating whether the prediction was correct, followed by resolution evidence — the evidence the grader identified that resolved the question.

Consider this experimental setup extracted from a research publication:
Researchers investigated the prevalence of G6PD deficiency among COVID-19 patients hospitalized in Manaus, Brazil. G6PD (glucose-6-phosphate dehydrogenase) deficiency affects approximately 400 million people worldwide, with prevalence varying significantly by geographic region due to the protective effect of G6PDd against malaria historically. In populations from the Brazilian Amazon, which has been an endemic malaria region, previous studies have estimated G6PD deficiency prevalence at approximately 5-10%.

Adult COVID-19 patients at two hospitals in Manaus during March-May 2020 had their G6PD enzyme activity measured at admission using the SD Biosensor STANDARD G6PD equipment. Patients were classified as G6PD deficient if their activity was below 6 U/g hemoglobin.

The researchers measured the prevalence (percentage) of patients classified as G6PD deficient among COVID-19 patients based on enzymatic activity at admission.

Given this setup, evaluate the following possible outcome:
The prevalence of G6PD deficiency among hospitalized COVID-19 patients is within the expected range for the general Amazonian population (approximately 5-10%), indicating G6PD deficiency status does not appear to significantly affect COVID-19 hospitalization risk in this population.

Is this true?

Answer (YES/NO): NO